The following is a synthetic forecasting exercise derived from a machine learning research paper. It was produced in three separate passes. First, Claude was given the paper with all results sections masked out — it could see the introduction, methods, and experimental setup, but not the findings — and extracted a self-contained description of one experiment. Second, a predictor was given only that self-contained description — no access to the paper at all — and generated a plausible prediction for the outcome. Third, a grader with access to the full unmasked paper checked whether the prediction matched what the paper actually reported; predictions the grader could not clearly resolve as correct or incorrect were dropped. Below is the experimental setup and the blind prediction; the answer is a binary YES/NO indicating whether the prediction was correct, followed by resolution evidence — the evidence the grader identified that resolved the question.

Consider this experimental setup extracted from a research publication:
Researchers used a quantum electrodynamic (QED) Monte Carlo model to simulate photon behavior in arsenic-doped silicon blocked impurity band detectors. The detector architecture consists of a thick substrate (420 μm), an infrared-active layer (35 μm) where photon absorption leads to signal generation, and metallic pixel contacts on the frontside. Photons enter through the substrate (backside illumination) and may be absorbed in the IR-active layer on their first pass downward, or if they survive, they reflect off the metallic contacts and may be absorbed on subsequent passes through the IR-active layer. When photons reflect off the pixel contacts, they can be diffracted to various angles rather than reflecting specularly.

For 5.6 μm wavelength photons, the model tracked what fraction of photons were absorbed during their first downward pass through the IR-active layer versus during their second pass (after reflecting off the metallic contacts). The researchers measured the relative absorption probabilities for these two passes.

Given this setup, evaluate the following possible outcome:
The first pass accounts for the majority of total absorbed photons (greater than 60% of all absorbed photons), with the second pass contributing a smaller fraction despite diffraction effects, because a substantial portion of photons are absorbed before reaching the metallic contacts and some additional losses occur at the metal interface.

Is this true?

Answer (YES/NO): NO